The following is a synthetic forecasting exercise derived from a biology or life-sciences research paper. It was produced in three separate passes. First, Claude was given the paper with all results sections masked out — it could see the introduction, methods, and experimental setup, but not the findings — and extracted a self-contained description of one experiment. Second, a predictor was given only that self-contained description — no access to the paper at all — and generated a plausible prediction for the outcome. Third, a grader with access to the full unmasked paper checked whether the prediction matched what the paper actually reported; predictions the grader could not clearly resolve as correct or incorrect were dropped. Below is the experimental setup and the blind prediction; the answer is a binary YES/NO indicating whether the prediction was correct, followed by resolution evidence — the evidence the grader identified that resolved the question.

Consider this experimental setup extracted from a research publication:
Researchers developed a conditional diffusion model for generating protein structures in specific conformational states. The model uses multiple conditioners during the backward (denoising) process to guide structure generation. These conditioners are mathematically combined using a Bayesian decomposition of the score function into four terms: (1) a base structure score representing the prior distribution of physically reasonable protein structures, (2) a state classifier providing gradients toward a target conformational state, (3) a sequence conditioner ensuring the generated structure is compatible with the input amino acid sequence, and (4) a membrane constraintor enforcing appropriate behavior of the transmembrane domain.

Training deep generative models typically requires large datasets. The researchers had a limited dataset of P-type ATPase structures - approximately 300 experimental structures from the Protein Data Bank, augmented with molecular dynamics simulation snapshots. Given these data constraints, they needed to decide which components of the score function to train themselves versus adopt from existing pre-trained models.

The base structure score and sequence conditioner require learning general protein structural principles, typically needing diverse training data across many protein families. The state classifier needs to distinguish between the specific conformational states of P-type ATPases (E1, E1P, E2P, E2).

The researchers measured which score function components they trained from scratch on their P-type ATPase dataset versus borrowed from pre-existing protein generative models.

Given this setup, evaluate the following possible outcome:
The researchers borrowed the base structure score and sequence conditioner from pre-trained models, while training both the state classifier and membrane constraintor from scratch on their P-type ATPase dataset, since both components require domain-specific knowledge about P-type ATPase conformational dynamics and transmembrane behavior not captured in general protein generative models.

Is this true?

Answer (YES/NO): NO